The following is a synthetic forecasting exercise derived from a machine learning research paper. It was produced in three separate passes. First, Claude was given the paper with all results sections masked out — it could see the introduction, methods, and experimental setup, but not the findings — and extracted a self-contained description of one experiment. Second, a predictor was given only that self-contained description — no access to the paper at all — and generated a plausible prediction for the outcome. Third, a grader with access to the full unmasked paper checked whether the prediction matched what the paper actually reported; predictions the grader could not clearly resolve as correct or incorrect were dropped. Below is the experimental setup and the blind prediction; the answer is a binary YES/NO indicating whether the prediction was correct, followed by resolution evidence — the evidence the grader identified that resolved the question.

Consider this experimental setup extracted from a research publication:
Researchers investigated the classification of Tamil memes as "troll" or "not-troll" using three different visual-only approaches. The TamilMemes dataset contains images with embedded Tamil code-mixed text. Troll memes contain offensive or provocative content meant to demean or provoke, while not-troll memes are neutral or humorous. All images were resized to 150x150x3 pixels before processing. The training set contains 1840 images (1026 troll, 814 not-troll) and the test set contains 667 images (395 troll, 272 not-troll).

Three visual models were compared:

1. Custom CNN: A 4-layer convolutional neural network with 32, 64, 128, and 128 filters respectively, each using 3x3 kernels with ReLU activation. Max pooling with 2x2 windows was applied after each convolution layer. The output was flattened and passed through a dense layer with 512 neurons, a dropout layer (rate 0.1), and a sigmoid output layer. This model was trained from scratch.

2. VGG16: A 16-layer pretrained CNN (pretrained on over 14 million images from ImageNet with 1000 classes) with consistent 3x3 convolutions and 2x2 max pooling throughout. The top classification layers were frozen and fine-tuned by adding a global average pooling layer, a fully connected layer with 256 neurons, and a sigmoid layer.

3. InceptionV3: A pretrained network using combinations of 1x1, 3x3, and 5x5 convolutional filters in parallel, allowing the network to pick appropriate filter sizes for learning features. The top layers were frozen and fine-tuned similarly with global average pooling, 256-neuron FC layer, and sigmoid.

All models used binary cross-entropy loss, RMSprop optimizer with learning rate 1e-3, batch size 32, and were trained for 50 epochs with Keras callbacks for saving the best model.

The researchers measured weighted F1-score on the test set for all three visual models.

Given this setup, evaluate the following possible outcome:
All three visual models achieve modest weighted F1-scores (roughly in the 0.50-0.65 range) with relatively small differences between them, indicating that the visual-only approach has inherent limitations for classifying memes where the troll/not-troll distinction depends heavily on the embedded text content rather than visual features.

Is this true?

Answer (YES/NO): NO